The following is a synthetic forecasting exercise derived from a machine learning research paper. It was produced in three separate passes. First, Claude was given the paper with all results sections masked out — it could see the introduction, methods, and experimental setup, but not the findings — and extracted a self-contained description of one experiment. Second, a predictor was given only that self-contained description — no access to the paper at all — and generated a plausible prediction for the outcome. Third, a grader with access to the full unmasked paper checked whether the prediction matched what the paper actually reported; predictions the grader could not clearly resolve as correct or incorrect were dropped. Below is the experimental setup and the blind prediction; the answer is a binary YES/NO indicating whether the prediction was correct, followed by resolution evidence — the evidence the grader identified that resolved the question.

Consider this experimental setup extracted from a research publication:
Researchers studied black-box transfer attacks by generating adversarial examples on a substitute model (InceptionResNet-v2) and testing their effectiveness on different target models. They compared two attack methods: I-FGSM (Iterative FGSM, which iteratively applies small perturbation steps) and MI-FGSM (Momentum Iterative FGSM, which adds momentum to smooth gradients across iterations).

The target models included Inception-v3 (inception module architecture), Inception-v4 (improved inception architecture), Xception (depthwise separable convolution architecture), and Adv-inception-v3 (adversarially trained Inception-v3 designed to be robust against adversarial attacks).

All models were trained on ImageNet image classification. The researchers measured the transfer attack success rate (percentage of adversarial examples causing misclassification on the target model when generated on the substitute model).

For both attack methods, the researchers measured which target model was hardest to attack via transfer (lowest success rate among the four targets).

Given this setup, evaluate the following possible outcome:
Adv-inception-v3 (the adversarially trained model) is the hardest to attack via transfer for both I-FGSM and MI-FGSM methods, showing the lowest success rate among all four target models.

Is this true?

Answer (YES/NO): YES